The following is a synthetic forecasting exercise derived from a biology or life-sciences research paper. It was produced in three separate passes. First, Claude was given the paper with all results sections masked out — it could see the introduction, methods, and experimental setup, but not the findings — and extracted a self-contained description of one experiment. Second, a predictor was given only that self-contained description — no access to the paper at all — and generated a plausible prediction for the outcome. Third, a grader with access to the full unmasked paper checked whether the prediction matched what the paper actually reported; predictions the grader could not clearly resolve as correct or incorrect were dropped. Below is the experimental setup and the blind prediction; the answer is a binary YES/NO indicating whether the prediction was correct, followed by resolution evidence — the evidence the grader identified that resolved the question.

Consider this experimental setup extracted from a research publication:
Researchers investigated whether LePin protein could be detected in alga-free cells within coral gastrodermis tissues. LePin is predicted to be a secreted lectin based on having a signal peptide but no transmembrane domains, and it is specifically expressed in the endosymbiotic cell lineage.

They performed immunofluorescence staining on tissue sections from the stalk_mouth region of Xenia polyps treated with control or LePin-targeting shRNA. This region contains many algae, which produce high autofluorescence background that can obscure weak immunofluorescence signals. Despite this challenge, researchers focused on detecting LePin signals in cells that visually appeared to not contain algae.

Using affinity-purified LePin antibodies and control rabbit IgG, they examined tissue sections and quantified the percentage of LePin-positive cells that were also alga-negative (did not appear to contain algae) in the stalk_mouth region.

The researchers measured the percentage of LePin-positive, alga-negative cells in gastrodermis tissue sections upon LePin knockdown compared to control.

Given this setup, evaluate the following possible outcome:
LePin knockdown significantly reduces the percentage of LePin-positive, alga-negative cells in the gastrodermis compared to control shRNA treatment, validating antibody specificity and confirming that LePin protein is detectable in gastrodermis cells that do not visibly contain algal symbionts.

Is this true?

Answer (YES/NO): YES